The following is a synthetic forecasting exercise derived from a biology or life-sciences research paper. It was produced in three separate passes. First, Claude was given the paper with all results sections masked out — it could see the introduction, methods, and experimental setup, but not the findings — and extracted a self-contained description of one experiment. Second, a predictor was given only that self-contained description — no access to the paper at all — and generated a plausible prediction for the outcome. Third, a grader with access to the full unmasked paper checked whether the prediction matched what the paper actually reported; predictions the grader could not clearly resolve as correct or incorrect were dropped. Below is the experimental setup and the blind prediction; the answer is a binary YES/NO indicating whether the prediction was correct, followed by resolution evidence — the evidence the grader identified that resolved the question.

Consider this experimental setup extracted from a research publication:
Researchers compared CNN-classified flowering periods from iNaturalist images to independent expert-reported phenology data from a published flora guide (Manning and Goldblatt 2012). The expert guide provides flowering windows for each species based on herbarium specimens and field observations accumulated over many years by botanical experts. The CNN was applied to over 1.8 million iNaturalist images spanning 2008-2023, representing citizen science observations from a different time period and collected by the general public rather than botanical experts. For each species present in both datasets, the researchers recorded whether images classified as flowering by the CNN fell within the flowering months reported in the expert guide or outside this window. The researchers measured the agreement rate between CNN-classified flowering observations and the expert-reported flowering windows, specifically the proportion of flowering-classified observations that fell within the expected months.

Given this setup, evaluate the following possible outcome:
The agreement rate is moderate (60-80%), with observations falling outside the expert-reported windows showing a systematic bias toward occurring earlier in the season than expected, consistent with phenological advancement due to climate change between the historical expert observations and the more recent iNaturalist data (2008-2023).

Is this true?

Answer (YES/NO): NO